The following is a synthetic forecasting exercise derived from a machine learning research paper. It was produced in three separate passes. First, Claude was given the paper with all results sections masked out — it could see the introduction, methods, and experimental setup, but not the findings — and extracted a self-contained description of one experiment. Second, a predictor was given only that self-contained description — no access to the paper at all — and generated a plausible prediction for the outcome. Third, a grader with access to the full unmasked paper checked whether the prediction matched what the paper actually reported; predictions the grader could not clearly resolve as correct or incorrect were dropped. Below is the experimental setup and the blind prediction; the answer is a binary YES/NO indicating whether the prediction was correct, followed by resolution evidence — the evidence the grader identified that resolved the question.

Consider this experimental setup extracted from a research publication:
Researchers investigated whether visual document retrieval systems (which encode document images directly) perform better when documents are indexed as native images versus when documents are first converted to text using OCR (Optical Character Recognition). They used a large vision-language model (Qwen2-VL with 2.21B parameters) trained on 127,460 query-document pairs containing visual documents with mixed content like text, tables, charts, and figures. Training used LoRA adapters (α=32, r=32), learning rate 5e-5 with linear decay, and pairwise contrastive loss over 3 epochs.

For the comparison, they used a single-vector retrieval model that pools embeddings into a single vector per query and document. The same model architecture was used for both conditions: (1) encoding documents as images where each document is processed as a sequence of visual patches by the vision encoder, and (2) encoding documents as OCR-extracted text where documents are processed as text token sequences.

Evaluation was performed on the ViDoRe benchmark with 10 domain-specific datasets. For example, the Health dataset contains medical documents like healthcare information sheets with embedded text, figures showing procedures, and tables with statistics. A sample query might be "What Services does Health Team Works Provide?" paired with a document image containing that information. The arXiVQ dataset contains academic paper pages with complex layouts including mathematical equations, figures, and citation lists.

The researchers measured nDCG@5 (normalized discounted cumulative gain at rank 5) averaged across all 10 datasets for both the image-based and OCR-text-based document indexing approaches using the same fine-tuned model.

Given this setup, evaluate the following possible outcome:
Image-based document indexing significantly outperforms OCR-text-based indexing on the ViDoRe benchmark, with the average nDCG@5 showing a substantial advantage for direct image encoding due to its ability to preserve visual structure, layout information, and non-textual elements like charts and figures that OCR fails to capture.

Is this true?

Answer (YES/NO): YES